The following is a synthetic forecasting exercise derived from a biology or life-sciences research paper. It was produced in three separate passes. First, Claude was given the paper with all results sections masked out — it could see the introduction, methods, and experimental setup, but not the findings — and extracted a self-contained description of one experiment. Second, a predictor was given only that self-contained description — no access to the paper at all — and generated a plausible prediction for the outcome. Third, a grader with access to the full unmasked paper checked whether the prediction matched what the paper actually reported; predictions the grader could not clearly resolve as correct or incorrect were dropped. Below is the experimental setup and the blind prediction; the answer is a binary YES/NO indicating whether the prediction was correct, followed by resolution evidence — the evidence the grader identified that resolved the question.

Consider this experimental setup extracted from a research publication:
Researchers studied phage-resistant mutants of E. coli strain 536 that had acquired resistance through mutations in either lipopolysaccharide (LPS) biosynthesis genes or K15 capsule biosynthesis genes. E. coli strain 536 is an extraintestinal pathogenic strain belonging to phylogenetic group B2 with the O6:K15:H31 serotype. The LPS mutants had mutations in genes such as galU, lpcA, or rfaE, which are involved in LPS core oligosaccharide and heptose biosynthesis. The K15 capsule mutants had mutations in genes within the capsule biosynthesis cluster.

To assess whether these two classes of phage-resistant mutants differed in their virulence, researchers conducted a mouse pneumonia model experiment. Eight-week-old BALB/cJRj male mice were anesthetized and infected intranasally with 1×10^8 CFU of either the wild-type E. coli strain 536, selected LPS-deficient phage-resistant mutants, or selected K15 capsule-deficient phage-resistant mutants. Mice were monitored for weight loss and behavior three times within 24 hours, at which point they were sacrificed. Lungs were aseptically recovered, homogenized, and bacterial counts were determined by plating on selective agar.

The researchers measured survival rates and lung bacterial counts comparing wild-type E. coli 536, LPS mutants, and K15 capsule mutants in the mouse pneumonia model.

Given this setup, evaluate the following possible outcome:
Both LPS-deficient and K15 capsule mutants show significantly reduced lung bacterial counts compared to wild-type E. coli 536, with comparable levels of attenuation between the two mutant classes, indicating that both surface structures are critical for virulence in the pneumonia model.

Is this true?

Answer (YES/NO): NO